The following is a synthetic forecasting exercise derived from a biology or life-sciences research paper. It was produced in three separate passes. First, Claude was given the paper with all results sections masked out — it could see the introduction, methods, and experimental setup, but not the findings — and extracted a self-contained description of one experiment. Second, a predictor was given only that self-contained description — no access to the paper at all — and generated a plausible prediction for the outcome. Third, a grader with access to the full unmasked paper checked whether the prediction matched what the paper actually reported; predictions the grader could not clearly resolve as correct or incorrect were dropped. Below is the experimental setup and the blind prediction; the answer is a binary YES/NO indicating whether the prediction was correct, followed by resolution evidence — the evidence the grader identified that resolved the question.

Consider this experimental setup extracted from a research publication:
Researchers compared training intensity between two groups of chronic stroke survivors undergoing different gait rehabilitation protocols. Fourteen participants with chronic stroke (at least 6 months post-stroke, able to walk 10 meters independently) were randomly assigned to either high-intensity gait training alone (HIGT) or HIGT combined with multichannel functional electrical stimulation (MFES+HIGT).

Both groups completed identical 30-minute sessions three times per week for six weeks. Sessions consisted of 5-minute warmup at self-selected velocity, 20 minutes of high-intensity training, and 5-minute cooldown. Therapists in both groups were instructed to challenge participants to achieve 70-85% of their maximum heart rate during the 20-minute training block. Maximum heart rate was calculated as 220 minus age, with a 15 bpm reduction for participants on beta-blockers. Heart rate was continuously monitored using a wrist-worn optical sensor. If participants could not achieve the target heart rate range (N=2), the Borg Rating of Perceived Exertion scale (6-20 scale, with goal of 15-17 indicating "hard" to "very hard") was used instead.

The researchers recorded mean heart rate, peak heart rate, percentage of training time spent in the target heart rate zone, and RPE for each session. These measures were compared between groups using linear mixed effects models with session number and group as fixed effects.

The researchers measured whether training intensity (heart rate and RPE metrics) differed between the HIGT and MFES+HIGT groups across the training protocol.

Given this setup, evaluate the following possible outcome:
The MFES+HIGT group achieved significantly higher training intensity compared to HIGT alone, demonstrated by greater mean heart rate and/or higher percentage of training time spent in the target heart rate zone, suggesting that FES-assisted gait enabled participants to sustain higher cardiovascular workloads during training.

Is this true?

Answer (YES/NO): NO